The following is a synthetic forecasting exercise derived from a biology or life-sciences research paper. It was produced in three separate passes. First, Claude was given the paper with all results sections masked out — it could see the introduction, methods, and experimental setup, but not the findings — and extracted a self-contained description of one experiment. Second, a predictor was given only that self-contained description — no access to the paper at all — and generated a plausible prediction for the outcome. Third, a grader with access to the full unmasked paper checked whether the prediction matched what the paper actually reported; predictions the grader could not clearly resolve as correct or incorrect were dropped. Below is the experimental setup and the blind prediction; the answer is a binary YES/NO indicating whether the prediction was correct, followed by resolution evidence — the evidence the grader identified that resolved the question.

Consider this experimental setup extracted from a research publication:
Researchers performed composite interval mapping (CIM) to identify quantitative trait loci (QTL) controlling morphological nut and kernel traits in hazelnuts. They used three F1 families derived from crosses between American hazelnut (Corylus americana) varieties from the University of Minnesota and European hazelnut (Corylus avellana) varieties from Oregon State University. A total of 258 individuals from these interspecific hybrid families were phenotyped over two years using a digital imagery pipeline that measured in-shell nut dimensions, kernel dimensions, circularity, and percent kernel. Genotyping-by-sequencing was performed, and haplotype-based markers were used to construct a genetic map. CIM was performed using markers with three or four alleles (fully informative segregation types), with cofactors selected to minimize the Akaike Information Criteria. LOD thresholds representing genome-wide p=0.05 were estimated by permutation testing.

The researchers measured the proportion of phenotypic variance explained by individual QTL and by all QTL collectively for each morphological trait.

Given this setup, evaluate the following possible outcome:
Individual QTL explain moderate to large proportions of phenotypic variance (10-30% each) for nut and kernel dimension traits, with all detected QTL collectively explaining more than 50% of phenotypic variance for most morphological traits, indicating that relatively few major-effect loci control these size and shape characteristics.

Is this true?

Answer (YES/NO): NO